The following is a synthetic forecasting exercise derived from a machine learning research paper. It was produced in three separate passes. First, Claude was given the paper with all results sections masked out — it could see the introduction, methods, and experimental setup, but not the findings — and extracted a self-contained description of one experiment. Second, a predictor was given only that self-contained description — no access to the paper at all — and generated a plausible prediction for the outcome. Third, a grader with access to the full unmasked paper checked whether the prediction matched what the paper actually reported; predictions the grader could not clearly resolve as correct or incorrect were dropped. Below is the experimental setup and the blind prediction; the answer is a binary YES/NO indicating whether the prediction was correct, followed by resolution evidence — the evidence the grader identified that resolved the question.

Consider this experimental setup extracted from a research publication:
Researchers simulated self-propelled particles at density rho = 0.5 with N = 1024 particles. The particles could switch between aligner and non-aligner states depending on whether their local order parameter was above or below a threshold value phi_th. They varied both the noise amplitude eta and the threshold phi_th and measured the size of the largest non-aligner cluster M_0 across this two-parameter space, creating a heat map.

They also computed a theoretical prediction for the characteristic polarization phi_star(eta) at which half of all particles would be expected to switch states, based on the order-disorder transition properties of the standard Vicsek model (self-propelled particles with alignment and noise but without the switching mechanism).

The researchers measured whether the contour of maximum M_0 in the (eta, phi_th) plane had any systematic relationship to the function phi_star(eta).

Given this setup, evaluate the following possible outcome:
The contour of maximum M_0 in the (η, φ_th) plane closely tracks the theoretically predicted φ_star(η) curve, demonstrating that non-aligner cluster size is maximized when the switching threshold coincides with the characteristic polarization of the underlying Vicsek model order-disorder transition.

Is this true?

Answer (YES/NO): NO